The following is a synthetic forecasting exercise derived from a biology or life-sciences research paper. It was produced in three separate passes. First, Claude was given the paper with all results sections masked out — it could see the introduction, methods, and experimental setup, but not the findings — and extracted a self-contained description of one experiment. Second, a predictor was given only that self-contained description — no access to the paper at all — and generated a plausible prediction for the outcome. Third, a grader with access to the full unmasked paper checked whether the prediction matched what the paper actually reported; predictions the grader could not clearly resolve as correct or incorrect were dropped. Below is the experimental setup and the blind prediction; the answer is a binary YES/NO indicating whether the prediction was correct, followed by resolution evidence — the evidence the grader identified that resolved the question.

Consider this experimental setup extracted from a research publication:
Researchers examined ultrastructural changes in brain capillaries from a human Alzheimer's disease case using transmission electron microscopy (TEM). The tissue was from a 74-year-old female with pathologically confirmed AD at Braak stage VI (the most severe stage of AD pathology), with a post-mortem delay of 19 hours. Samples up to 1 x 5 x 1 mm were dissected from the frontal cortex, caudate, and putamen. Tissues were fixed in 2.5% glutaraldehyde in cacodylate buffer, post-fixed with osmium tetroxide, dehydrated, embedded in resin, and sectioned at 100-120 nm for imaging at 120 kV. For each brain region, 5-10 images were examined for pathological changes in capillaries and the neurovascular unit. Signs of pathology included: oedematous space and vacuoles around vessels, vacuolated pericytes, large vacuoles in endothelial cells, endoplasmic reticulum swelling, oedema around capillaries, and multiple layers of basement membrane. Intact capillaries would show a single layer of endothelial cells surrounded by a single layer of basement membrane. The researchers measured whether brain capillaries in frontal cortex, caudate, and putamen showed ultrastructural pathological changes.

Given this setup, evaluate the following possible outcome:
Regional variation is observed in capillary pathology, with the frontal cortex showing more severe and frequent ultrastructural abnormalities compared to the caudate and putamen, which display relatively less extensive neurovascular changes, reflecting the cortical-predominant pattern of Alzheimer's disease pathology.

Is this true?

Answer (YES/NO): NO